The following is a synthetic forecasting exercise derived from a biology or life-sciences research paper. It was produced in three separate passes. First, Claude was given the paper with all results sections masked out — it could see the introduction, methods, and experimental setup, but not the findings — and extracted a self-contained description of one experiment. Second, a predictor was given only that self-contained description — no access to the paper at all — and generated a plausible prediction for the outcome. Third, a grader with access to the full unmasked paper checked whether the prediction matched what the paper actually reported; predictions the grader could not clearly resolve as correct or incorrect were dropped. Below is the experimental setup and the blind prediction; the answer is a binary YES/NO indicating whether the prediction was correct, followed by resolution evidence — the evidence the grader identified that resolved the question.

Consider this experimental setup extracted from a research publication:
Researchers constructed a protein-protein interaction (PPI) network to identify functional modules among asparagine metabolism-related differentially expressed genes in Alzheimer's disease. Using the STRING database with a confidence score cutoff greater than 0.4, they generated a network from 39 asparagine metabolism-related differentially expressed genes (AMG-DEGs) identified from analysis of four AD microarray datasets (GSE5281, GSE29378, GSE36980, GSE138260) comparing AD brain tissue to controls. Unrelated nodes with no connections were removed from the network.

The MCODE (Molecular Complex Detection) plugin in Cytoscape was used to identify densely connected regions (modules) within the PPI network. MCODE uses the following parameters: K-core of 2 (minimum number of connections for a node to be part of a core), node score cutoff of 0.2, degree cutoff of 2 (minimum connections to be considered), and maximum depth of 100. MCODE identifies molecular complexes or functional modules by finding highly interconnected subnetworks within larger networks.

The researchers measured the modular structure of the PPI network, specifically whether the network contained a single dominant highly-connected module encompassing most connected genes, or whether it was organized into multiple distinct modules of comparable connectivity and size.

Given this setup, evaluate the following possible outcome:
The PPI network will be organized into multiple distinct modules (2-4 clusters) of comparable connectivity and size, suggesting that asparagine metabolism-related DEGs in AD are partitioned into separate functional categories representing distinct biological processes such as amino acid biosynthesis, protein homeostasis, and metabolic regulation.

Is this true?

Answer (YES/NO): NO